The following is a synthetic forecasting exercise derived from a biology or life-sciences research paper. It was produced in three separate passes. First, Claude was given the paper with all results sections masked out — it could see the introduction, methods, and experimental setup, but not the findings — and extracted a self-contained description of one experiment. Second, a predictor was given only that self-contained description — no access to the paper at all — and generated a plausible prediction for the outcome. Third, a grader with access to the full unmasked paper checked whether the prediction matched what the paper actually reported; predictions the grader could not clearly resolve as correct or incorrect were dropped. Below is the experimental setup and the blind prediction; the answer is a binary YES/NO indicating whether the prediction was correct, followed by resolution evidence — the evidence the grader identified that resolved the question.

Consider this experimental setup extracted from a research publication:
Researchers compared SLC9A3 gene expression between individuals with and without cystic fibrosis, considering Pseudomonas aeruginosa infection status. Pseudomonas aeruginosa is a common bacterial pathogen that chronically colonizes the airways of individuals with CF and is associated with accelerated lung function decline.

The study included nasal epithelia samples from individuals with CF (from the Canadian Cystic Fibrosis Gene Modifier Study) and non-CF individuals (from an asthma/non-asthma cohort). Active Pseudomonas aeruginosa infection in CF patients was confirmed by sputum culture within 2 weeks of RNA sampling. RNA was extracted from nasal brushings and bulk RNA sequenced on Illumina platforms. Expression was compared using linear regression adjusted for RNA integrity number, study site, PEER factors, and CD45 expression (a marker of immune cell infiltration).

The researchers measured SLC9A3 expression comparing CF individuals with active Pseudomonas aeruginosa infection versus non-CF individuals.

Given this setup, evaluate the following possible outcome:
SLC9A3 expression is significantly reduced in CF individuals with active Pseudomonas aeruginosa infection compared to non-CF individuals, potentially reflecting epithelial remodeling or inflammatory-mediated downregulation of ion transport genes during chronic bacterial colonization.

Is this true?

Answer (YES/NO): YES